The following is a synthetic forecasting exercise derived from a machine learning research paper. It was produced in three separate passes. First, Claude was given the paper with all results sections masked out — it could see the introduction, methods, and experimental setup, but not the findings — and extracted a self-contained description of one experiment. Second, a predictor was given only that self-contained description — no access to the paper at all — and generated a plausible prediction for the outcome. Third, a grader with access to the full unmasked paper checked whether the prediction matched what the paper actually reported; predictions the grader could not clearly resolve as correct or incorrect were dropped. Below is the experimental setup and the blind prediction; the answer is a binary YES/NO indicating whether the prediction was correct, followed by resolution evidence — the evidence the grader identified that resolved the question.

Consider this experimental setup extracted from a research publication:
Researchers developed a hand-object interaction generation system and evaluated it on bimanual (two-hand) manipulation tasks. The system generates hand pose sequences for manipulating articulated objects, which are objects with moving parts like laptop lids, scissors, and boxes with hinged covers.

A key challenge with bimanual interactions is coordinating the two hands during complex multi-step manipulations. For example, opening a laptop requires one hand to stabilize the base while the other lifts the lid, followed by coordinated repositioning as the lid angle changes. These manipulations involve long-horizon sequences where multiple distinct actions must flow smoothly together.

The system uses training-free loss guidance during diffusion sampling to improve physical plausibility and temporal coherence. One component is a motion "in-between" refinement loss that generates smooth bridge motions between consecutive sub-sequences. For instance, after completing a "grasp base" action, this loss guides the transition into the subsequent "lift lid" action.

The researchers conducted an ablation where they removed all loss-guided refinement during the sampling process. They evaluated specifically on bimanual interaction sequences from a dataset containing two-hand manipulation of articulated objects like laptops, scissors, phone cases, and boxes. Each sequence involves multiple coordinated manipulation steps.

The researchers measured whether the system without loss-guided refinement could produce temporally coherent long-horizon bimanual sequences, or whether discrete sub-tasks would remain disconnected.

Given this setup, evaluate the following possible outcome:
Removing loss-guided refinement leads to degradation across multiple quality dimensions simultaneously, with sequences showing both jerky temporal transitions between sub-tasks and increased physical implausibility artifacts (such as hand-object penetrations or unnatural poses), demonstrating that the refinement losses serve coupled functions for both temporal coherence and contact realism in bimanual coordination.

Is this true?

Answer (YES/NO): YES